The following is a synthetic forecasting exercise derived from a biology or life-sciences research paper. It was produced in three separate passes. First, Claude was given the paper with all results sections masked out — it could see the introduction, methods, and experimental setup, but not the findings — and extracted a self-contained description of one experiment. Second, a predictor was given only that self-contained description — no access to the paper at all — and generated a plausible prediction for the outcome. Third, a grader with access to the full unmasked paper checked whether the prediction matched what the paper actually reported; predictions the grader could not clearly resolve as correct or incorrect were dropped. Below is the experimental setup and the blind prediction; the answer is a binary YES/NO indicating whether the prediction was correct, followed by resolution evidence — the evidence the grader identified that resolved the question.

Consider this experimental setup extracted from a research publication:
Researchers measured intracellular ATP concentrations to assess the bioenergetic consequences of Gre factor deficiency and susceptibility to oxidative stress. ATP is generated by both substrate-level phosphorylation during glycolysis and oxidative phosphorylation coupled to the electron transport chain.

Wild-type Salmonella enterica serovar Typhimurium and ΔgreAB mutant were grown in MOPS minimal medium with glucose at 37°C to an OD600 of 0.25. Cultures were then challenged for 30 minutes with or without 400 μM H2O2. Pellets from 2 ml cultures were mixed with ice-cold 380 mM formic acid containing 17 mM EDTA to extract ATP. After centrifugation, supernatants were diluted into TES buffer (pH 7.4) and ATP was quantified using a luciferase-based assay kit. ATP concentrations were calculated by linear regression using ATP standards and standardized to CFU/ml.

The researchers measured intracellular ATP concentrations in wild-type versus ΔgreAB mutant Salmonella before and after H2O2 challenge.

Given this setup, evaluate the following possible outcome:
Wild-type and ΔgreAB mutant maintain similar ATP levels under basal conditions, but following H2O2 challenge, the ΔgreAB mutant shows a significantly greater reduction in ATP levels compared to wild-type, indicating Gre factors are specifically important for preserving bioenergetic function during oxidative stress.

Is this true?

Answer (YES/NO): NO